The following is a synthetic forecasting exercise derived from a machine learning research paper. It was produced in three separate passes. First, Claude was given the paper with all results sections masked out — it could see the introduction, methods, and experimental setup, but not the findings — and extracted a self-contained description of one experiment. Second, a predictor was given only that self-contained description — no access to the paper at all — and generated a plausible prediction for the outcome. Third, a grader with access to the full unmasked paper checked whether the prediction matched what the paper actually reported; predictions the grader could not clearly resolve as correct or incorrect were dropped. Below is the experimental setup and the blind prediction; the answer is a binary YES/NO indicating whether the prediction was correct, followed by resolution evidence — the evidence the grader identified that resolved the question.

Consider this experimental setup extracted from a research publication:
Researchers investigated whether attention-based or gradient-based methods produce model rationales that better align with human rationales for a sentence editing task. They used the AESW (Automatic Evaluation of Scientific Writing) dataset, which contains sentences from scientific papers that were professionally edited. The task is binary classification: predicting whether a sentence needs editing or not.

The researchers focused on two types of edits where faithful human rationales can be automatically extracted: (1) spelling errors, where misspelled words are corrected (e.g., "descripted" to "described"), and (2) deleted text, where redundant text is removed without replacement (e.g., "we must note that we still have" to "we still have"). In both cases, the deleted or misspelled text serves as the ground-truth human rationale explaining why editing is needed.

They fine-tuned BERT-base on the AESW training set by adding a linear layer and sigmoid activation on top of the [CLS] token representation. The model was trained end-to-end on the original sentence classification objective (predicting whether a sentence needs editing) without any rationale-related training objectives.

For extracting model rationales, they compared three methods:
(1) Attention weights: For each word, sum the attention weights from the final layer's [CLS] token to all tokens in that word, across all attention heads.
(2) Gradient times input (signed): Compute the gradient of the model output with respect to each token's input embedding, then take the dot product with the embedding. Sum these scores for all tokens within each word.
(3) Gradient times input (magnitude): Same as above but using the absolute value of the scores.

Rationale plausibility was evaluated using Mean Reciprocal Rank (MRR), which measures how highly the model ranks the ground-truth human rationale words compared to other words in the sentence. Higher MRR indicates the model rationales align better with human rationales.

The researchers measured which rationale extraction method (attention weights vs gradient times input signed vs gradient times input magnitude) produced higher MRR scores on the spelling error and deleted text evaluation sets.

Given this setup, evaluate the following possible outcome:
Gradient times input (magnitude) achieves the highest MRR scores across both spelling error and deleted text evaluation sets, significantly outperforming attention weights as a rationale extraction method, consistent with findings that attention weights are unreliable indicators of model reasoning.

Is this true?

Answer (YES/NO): NO